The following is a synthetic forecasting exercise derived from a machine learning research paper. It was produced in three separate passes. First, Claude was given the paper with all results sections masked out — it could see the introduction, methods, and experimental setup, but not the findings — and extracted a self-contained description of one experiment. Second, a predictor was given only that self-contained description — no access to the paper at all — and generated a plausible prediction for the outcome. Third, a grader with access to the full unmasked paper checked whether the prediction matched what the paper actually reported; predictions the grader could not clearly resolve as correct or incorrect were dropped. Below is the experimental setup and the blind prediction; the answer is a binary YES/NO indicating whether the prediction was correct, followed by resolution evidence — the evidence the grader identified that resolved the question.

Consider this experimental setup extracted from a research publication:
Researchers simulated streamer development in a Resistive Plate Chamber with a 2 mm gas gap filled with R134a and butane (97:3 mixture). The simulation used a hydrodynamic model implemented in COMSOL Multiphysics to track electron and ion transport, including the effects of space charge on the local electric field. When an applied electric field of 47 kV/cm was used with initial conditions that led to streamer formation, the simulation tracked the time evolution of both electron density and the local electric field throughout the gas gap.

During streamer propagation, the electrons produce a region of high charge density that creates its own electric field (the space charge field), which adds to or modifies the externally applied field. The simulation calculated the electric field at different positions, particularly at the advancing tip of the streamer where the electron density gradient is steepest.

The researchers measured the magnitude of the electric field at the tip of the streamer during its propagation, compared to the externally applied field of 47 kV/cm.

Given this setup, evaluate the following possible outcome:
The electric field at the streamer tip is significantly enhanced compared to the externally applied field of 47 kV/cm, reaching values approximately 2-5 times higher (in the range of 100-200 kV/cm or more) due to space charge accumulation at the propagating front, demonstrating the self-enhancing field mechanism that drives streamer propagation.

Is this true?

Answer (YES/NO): NO